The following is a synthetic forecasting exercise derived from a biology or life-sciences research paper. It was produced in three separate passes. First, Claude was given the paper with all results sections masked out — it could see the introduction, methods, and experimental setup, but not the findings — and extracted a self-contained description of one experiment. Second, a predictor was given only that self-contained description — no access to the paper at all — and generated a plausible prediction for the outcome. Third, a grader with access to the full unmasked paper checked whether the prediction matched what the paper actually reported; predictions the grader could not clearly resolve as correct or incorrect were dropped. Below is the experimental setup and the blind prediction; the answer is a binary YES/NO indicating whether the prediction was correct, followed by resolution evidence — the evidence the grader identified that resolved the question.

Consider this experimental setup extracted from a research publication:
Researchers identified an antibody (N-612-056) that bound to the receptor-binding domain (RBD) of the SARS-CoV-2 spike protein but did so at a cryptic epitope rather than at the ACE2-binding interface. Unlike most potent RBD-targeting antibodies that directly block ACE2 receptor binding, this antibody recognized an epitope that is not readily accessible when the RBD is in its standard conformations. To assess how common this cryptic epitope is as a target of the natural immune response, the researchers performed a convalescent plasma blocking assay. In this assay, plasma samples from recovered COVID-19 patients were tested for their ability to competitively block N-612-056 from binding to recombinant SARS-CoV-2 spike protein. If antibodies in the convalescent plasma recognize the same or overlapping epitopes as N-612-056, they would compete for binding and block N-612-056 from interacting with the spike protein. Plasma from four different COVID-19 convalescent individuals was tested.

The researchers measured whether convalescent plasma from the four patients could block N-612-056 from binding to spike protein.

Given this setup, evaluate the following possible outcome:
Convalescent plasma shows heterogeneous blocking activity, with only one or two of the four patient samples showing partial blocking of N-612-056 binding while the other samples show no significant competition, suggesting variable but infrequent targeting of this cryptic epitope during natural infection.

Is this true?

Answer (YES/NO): YES